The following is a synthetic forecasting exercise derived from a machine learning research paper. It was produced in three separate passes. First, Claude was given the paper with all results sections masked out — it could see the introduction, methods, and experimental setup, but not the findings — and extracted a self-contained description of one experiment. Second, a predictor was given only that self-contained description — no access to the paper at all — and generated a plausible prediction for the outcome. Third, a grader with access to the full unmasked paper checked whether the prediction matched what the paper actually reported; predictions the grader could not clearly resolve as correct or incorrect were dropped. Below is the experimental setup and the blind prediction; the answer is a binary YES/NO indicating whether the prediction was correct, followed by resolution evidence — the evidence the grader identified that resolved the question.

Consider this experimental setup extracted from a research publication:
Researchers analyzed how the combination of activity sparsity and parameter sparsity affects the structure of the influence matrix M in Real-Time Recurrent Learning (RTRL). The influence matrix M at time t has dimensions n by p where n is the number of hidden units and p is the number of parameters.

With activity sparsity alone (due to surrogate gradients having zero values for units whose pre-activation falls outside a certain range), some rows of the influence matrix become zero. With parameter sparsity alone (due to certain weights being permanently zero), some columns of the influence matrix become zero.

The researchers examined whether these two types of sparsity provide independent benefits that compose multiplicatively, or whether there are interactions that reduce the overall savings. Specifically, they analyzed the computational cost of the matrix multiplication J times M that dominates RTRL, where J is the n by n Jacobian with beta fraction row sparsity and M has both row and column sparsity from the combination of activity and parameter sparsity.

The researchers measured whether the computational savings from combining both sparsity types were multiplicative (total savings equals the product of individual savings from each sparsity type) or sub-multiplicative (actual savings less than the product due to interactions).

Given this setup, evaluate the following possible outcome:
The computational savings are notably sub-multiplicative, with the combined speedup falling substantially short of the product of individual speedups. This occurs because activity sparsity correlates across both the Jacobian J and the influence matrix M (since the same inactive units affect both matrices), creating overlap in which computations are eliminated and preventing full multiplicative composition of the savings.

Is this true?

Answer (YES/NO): NO